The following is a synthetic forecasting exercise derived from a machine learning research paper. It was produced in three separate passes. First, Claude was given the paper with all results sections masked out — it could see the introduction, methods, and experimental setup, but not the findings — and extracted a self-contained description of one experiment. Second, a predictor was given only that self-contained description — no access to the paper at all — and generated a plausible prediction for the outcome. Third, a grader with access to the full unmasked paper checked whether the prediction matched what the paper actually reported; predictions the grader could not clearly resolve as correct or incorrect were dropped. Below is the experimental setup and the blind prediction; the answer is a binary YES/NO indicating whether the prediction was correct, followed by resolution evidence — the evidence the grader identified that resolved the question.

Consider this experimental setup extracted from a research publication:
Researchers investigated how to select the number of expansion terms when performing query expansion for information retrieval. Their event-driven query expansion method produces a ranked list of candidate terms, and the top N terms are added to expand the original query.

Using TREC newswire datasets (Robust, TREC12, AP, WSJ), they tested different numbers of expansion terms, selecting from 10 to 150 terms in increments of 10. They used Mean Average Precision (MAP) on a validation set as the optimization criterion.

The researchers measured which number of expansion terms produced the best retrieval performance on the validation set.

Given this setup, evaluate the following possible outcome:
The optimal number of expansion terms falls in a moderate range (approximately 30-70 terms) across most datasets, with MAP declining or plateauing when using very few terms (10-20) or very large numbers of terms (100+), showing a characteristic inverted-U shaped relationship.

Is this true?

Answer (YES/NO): NO